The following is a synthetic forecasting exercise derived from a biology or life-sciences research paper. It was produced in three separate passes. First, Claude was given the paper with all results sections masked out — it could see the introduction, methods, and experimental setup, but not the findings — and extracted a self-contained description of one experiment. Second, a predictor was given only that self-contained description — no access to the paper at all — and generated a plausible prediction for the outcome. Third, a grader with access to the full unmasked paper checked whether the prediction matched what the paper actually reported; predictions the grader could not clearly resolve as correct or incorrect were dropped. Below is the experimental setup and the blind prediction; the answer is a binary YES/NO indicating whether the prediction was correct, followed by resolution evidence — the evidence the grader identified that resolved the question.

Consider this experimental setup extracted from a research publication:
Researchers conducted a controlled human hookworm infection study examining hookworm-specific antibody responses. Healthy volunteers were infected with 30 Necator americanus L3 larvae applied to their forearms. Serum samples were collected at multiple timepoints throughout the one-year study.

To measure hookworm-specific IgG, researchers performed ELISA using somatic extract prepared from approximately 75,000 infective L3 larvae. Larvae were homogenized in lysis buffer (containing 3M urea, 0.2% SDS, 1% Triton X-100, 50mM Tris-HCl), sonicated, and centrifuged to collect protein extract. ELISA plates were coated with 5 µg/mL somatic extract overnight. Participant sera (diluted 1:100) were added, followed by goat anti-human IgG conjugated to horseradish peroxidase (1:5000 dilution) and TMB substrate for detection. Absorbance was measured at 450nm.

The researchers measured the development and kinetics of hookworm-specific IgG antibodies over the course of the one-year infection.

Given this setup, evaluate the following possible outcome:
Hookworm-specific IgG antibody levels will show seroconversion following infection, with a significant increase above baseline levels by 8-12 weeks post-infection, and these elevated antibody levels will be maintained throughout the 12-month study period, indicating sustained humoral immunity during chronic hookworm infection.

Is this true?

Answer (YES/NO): NO